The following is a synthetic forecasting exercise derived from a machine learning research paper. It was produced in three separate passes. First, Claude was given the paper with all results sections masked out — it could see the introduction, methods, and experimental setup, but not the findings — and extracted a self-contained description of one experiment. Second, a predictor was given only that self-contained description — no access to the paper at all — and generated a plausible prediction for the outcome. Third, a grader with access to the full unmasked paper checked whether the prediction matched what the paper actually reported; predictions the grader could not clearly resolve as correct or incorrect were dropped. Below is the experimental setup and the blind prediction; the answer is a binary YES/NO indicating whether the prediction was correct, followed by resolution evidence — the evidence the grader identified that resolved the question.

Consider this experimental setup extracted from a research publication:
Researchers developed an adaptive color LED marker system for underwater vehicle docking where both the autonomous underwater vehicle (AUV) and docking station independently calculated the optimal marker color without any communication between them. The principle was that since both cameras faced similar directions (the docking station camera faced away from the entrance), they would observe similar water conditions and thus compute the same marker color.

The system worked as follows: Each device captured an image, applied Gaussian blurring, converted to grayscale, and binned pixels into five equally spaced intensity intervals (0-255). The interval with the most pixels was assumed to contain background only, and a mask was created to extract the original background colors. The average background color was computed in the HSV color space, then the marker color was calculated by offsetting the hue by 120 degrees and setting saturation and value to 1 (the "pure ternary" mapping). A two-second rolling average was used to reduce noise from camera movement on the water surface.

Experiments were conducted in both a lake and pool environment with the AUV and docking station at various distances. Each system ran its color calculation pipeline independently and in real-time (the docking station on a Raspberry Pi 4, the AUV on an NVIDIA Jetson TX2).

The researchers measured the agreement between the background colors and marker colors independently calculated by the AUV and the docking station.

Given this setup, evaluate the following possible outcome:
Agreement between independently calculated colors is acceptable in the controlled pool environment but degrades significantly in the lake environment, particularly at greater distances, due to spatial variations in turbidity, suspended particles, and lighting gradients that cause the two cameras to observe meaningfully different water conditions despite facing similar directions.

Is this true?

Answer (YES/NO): NO